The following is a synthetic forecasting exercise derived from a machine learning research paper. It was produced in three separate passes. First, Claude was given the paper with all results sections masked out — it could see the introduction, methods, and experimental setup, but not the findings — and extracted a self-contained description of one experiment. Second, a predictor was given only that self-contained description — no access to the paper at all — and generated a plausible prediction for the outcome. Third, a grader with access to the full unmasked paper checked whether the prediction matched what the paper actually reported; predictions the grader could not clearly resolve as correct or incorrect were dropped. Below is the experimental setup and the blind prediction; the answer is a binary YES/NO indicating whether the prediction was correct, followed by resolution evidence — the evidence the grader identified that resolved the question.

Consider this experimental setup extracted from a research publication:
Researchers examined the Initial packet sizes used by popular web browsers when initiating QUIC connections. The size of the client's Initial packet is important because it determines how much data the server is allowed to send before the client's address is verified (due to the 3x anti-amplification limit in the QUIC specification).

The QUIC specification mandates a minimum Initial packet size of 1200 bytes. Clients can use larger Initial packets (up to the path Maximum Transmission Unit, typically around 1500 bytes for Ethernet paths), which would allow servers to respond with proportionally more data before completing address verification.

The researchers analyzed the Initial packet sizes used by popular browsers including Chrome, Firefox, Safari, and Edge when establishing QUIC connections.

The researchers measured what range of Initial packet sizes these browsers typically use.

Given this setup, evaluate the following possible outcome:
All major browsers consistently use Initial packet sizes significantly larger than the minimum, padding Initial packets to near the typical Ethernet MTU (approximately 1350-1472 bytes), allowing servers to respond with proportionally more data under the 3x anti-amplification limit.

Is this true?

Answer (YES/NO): NO